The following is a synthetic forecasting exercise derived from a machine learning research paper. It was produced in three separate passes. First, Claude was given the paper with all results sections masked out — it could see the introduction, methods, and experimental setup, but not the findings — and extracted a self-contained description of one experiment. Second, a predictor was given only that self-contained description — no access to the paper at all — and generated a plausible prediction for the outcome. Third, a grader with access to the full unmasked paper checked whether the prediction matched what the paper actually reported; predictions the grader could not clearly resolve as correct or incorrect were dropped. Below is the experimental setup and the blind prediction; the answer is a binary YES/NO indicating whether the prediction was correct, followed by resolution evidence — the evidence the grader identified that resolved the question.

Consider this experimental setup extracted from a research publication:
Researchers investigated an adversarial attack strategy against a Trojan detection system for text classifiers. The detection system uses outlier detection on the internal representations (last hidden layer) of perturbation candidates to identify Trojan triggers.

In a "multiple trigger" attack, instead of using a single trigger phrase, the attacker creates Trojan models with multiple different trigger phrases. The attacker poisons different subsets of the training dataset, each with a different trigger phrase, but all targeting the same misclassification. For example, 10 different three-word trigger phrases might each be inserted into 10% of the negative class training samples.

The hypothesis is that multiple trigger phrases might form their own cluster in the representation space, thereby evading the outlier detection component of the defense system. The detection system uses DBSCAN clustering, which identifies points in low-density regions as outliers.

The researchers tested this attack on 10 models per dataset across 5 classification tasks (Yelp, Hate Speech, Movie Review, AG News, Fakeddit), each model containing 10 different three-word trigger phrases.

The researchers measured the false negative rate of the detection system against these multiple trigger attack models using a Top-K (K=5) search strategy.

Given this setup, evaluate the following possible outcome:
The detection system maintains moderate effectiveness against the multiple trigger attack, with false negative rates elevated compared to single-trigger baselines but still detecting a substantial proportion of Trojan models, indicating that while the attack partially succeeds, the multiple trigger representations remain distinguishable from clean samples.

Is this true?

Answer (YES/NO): NO